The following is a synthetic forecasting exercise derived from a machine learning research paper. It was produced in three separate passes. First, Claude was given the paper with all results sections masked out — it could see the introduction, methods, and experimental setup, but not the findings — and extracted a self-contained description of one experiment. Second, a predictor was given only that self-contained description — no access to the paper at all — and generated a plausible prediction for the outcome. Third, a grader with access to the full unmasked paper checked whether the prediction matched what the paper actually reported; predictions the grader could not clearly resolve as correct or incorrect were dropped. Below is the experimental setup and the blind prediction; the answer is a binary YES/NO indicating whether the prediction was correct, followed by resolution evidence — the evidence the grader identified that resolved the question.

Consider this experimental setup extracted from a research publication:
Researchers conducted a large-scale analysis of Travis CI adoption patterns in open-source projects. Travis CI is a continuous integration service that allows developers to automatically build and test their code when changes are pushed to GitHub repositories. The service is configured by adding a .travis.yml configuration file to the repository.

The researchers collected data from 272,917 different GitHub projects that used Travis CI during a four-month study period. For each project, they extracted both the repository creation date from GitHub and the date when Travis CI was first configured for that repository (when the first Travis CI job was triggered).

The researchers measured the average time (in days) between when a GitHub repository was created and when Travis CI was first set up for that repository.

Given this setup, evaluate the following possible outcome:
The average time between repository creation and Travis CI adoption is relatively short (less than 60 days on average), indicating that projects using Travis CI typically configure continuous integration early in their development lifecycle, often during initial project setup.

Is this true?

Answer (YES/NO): NO